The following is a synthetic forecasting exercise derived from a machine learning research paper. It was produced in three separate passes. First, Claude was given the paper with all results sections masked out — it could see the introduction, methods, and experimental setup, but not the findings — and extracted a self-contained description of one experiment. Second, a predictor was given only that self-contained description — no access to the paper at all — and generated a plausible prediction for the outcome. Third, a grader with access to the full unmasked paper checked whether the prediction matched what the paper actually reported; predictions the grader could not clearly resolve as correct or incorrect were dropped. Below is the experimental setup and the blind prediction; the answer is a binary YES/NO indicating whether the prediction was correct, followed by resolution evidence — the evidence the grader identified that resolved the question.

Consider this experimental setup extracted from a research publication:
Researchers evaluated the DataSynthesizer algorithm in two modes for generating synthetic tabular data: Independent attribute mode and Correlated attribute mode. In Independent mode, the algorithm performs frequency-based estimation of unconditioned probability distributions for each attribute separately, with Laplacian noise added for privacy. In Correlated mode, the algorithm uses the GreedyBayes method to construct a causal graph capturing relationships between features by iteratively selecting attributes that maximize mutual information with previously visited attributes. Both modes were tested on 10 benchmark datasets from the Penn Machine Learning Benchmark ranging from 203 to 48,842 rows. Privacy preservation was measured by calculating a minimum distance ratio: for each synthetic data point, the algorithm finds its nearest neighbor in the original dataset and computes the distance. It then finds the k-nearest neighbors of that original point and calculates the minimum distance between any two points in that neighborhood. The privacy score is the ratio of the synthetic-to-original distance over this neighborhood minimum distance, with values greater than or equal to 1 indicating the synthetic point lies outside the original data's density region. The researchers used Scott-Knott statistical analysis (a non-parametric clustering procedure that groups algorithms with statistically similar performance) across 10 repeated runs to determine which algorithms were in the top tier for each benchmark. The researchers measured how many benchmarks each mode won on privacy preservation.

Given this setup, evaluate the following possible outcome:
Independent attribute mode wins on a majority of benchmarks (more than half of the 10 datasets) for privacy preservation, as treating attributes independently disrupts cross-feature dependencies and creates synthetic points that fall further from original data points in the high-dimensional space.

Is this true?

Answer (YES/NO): YES